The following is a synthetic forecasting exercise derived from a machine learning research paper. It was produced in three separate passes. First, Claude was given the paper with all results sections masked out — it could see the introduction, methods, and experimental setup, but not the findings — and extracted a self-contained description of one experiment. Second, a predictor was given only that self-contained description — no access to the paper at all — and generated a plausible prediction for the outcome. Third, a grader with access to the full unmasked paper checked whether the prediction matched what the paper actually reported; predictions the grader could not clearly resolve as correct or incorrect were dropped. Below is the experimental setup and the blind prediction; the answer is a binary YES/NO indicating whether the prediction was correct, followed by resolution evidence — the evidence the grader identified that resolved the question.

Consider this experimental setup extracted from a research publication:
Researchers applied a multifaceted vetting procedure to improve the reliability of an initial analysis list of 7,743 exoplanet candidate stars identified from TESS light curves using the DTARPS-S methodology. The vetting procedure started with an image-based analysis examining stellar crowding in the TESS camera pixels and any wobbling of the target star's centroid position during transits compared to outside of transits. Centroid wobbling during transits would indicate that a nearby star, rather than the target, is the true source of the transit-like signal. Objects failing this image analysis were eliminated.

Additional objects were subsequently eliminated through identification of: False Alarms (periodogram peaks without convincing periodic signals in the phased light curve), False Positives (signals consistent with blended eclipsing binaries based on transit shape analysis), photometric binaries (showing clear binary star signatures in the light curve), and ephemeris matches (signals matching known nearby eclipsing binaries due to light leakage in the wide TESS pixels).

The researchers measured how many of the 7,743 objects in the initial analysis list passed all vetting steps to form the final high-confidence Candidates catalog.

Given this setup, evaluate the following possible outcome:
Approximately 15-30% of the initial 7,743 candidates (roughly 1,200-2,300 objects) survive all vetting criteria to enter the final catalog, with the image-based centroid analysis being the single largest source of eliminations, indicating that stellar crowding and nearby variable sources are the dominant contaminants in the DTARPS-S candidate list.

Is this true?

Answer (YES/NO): NO